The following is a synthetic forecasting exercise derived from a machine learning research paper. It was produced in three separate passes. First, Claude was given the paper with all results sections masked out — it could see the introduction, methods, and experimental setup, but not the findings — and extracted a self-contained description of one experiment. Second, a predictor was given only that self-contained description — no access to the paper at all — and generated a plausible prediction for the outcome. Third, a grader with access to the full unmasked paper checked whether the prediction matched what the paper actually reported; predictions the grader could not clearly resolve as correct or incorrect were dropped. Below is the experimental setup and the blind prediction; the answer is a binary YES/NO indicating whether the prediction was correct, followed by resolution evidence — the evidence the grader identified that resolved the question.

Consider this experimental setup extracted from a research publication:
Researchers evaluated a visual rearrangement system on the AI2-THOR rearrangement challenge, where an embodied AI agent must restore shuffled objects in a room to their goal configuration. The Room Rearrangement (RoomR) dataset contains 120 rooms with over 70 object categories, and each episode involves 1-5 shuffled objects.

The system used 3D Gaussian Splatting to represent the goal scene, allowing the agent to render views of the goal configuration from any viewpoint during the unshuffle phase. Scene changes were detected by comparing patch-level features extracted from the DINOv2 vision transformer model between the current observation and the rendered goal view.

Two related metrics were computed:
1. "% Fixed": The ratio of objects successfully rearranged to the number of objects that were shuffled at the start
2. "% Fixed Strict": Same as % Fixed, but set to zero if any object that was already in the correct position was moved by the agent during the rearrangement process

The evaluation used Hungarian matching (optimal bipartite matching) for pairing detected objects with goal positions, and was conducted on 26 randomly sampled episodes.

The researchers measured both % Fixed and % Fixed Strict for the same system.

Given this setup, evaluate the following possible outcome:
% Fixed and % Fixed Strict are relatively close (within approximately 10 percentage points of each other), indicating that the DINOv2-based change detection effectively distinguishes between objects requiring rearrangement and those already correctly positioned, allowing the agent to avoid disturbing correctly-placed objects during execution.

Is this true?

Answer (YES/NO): YES